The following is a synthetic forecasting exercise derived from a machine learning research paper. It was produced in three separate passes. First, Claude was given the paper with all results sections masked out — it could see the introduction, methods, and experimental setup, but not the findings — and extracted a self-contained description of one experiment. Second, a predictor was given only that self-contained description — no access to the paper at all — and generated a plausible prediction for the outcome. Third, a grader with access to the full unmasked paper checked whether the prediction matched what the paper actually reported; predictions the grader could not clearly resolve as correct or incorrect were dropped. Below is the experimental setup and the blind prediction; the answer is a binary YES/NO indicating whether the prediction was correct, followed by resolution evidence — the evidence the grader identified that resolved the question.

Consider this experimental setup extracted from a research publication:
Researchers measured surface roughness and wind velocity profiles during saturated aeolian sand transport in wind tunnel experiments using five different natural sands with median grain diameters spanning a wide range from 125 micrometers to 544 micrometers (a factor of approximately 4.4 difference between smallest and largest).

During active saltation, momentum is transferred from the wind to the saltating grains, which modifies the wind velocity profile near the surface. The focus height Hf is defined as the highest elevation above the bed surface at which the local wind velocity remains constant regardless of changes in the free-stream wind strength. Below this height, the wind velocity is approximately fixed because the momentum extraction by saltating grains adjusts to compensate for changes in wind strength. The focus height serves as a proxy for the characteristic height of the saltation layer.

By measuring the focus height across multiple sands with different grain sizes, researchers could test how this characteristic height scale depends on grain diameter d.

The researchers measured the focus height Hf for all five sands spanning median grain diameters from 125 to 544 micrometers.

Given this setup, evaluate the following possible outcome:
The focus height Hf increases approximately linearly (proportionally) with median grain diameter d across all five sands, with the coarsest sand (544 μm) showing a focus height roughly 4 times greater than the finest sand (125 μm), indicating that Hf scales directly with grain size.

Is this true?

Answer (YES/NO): NO